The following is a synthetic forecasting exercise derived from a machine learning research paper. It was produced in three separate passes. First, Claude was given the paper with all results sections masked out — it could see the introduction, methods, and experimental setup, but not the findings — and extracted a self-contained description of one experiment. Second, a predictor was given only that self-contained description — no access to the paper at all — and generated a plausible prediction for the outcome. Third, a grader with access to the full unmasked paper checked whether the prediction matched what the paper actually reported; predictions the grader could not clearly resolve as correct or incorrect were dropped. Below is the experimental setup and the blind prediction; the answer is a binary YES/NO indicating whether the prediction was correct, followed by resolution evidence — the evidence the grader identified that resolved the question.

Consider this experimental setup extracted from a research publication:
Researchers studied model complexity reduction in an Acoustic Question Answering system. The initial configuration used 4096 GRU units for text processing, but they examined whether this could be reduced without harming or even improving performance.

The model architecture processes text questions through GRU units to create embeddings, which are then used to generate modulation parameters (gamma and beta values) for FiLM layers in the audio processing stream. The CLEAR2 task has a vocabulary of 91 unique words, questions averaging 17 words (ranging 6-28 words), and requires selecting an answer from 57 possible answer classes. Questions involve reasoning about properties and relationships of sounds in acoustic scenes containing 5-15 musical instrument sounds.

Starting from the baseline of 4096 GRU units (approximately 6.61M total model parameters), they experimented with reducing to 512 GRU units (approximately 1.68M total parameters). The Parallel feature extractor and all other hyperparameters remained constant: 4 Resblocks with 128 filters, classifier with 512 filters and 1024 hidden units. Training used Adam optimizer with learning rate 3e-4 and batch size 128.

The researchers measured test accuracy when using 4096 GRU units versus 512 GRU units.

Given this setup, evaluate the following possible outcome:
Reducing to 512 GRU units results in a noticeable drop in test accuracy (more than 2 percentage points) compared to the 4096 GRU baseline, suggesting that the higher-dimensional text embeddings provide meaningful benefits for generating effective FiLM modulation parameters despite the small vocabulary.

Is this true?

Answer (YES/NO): NO